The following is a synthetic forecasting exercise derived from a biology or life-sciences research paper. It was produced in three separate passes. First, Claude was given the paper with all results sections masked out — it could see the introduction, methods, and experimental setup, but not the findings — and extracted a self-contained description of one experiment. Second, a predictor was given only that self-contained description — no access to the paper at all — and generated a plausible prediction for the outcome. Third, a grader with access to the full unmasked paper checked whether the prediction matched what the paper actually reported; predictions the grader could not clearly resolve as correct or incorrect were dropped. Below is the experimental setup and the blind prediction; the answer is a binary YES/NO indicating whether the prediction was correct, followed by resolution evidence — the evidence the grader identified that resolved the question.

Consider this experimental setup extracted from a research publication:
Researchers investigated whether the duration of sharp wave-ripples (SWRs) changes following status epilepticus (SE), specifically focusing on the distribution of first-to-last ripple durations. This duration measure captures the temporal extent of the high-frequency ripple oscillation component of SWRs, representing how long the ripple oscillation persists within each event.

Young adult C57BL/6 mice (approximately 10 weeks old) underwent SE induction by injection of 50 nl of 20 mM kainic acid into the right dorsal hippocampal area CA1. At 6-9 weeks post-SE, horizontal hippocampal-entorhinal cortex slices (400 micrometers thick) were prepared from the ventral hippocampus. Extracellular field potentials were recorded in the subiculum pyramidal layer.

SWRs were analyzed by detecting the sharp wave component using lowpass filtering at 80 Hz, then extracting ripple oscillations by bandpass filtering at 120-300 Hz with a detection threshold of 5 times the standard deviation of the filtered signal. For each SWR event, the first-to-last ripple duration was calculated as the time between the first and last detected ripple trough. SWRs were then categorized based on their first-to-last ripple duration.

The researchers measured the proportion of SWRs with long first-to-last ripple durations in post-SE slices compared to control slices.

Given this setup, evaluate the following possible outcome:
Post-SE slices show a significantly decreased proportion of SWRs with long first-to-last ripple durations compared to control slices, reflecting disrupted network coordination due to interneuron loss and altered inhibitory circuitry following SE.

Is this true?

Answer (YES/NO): YES